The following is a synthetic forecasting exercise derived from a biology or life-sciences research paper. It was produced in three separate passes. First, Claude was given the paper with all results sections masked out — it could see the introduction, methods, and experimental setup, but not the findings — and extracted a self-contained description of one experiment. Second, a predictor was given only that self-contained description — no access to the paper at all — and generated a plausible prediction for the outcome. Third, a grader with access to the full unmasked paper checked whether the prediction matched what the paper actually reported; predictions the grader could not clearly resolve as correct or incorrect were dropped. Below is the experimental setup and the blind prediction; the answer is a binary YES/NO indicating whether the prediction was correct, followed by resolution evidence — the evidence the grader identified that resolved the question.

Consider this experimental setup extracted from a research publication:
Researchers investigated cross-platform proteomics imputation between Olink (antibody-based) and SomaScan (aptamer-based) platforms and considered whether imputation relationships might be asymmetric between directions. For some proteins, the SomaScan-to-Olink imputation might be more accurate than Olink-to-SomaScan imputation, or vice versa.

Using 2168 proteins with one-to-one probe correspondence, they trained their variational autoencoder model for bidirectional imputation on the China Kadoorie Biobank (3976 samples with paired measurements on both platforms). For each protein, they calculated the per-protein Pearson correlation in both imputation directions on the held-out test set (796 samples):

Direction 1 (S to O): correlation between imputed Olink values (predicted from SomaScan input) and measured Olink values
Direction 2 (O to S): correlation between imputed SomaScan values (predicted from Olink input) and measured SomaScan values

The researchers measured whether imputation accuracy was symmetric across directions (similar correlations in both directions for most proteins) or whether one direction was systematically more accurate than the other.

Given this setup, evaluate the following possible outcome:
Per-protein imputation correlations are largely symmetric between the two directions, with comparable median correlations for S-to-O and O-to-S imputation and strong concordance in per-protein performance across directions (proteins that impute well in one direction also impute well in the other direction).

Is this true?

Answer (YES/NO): NO